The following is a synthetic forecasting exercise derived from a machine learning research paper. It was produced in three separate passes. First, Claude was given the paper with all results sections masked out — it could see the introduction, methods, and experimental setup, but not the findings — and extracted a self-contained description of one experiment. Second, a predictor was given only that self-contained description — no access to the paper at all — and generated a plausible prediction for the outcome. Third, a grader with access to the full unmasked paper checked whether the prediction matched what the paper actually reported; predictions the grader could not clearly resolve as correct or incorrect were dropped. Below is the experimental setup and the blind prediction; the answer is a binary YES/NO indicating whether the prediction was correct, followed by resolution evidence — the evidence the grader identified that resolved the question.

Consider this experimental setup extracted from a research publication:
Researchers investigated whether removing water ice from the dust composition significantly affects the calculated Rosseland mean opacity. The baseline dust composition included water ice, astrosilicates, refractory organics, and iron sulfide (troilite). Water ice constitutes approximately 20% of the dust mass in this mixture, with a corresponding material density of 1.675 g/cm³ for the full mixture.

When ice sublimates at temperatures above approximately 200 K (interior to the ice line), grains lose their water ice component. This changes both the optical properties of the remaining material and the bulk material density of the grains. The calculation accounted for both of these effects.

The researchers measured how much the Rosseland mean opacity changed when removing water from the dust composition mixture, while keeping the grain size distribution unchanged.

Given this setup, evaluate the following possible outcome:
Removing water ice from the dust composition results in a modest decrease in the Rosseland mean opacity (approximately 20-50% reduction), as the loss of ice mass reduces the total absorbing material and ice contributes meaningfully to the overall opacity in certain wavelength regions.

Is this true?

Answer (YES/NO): NO